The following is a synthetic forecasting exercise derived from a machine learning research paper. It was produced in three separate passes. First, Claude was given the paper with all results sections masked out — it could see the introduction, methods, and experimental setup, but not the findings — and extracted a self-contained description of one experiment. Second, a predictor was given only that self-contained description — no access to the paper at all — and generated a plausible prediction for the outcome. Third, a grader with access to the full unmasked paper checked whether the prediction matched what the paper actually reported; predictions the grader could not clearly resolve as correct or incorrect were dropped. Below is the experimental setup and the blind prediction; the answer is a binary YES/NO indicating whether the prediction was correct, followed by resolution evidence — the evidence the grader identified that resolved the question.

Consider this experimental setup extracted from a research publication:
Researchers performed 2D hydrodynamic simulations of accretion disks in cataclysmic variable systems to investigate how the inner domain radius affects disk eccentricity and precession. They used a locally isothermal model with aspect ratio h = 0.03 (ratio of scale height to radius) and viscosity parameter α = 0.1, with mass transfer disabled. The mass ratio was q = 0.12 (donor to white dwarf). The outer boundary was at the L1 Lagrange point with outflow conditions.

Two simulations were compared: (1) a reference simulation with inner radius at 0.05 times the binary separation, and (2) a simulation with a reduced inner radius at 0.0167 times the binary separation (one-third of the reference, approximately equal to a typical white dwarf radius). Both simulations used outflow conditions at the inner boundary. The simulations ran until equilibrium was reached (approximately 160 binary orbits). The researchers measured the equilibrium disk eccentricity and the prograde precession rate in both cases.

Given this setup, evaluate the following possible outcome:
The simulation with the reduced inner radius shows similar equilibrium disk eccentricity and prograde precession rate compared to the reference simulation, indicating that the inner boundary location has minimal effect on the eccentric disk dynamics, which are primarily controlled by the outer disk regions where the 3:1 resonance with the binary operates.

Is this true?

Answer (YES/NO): NO